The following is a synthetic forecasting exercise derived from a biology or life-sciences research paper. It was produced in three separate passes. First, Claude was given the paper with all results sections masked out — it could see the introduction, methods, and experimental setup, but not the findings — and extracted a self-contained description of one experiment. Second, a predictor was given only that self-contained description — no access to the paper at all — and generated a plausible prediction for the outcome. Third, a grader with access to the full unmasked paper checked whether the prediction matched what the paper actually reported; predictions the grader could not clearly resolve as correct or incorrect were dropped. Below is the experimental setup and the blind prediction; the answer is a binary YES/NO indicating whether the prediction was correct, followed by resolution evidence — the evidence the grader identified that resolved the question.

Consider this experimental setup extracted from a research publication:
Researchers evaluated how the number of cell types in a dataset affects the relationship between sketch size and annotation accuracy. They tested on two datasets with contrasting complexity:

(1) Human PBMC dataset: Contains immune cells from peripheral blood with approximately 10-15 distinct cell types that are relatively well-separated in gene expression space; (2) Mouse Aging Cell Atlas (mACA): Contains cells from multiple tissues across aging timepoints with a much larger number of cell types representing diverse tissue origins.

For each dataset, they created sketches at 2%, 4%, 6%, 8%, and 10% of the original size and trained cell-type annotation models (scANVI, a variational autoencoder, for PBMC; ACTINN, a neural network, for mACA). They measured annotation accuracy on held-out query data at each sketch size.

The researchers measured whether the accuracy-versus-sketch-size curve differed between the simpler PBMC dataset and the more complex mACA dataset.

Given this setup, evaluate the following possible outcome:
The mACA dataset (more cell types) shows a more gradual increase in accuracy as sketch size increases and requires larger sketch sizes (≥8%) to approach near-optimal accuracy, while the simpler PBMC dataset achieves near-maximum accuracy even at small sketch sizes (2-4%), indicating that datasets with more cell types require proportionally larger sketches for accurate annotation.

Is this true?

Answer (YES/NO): NO